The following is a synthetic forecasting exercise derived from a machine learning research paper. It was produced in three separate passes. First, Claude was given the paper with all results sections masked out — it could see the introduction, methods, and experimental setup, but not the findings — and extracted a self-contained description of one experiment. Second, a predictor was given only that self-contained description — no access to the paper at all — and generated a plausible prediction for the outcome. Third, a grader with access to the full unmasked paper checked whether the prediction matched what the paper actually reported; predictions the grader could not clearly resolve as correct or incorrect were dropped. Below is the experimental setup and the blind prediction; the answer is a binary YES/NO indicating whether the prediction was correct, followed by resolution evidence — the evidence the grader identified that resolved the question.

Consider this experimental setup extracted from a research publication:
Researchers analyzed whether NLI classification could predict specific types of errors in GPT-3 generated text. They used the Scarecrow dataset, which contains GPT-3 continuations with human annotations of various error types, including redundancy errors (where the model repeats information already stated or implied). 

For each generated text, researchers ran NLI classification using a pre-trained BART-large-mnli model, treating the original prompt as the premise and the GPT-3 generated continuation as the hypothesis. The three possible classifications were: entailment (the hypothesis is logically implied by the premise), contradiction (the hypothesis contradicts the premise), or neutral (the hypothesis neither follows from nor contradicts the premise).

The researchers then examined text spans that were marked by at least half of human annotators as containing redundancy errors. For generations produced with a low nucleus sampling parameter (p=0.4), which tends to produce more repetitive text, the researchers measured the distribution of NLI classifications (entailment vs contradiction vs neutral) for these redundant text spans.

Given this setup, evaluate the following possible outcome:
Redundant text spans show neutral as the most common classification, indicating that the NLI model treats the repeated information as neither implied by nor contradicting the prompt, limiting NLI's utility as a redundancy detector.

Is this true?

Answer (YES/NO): NO